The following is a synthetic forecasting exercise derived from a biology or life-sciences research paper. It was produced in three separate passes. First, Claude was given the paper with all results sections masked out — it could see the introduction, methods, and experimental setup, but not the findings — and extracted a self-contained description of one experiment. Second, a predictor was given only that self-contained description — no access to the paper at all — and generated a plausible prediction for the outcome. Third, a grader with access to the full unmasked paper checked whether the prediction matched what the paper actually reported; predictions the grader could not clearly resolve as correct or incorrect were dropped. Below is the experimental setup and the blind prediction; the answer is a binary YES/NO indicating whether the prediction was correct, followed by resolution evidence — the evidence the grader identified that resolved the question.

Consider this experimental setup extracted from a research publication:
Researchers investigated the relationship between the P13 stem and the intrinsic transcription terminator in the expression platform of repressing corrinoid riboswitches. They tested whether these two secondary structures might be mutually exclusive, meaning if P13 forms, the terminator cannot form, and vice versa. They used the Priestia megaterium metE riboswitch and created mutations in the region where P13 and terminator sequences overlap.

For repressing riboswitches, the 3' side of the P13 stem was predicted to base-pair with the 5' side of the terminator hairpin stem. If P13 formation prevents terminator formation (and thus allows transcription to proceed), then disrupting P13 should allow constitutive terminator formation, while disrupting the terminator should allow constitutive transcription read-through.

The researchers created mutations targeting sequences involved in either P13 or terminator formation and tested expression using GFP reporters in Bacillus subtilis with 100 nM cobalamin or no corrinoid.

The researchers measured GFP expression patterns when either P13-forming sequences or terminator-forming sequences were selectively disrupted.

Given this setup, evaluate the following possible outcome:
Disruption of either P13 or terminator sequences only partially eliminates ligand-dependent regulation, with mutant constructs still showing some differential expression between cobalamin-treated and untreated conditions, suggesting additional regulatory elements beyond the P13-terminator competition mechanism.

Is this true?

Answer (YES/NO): NO